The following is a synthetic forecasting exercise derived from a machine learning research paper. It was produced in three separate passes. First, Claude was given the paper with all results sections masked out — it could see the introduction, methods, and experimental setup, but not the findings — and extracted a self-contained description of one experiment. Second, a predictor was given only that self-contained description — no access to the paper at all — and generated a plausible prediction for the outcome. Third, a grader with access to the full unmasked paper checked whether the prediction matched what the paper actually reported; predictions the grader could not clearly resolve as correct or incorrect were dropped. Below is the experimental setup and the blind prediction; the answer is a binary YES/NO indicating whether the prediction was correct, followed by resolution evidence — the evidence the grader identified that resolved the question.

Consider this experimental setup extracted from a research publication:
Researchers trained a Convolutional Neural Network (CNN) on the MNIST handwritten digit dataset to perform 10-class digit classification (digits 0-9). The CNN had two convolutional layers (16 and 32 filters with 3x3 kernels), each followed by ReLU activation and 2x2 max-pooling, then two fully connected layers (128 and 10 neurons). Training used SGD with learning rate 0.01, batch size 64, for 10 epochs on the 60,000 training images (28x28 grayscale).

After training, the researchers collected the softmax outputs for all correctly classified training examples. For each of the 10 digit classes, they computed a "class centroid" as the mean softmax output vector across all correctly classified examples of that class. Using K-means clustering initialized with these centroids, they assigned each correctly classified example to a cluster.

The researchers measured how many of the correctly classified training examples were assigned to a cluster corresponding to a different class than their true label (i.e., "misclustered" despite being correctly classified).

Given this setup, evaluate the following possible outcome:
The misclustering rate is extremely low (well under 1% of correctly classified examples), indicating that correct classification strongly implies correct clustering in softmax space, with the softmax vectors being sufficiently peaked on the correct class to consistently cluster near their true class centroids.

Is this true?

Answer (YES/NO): YES